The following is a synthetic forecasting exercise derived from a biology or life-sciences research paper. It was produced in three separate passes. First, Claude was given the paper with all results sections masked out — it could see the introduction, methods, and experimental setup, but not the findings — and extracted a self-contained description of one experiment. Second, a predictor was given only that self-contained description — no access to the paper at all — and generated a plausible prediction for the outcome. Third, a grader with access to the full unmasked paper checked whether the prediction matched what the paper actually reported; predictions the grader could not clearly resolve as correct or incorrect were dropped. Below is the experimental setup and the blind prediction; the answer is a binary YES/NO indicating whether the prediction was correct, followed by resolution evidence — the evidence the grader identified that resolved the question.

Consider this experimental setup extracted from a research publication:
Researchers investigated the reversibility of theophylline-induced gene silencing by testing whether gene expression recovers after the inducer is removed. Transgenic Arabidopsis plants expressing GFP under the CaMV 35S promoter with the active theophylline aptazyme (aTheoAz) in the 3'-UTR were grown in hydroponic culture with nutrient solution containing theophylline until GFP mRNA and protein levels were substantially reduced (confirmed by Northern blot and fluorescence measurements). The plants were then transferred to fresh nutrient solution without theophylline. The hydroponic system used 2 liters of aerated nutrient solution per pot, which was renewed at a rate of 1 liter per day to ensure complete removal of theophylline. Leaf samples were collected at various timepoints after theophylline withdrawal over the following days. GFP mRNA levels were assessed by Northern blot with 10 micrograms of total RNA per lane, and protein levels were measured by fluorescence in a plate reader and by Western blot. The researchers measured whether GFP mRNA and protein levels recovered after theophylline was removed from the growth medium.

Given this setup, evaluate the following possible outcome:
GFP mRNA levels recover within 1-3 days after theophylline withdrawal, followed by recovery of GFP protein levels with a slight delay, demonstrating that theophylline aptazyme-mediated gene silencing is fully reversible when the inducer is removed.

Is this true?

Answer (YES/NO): NO